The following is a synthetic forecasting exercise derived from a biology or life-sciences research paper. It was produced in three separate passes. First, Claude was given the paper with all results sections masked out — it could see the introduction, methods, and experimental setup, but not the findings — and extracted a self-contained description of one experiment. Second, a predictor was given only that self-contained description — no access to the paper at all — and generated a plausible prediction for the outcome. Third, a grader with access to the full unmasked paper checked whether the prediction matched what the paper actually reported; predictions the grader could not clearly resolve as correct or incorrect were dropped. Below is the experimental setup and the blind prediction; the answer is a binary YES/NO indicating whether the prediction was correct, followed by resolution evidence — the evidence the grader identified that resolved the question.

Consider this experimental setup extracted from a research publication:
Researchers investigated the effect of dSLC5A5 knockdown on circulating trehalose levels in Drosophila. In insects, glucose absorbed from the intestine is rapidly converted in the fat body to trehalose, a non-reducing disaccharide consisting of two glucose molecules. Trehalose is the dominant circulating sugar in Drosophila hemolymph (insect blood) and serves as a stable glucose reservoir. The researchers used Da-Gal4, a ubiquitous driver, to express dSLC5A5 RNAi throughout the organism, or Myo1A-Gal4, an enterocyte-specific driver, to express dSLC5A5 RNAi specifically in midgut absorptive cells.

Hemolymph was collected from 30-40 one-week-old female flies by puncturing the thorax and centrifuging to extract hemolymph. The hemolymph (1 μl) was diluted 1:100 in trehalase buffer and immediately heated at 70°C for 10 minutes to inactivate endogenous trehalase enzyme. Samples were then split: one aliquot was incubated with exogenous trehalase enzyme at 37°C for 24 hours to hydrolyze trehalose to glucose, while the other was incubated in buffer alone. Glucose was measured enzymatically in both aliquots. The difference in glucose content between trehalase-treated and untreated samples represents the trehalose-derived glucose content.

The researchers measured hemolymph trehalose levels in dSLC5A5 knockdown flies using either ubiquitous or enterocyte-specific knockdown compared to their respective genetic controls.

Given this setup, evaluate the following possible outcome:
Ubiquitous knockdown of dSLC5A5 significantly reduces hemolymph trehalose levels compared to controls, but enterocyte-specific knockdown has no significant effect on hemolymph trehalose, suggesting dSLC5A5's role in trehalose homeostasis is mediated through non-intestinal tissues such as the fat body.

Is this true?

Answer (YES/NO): NO